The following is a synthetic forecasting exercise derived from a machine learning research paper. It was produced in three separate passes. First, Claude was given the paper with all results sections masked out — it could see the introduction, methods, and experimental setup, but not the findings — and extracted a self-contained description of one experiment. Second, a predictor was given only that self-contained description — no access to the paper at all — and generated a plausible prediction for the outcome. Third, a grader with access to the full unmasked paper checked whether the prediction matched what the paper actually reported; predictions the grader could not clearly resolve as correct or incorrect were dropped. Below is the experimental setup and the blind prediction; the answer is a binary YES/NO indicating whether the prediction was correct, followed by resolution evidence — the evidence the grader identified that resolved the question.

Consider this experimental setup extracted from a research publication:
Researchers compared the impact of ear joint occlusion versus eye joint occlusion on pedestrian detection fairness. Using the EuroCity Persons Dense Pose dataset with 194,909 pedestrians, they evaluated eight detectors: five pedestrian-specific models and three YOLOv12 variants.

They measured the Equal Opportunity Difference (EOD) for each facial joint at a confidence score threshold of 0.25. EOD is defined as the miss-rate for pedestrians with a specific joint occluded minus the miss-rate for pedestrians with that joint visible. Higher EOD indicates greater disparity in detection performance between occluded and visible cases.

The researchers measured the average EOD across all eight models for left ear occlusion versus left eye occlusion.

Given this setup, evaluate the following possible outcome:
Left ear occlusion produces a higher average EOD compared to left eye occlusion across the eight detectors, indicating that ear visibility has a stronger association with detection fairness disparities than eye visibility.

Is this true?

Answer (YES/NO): YES